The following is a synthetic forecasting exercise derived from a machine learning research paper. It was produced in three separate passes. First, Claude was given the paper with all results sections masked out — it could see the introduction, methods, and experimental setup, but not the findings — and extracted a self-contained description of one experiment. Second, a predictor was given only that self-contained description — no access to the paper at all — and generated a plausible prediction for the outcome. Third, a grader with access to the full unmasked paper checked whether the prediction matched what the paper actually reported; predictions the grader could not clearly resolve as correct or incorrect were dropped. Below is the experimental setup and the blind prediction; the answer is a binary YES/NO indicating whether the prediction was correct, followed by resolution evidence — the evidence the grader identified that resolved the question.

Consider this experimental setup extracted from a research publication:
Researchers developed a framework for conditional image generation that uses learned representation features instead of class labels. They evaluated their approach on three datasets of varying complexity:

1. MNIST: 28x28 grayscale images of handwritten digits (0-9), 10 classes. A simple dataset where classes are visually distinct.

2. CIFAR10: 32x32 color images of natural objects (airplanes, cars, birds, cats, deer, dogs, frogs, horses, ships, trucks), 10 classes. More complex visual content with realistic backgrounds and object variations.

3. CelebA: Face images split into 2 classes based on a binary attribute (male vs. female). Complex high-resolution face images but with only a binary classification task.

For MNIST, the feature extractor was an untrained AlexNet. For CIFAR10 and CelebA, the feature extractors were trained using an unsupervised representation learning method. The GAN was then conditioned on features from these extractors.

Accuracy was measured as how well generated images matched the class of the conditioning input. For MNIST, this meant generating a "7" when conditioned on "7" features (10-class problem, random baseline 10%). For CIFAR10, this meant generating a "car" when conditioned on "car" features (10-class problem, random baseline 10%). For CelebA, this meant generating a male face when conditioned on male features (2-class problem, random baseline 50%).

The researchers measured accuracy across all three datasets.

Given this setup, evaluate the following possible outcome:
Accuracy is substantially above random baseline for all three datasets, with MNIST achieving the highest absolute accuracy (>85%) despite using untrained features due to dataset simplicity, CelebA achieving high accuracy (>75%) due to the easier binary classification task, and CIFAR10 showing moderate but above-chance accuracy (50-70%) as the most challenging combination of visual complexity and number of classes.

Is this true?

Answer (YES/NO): NO